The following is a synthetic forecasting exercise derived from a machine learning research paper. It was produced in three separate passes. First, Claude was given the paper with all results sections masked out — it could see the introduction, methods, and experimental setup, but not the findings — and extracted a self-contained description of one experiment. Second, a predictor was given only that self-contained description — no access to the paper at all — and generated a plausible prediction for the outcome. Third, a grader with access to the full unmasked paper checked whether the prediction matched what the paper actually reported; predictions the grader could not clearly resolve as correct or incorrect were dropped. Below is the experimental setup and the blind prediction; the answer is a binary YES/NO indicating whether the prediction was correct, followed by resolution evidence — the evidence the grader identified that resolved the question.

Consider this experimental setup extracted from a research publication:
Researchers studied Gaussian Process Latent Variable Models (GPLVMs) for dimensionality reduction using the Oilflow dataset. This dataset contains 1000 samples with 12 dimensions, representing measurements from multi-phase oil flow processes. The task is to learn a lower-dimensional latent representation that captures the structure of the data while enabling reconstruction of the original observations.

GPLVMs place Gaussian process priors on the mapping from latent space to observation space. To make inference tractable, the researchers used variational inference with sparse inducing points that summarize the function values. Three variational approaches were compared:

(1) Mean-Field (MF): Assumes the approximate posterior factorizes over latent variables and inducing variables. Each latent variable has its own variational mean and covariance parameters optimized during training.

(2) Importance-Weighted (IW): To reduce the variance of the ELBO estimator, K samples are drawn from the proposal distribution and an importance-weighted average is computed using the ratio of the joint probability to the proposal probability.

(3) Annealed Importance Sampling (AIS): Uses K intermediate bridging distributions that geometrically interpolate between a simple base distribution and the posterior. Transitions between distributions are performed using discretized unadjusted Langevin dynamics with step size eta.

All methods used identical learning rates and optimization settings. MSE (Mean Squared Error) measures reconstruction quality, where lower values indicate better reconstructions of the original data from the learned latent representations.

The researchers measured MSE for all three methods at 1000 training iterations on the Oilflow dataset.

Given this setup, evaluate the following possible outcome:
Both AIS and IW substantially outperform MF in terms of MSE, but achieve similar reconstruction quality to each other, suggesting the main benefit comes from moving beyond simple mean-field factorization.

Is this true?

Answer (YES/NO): NO